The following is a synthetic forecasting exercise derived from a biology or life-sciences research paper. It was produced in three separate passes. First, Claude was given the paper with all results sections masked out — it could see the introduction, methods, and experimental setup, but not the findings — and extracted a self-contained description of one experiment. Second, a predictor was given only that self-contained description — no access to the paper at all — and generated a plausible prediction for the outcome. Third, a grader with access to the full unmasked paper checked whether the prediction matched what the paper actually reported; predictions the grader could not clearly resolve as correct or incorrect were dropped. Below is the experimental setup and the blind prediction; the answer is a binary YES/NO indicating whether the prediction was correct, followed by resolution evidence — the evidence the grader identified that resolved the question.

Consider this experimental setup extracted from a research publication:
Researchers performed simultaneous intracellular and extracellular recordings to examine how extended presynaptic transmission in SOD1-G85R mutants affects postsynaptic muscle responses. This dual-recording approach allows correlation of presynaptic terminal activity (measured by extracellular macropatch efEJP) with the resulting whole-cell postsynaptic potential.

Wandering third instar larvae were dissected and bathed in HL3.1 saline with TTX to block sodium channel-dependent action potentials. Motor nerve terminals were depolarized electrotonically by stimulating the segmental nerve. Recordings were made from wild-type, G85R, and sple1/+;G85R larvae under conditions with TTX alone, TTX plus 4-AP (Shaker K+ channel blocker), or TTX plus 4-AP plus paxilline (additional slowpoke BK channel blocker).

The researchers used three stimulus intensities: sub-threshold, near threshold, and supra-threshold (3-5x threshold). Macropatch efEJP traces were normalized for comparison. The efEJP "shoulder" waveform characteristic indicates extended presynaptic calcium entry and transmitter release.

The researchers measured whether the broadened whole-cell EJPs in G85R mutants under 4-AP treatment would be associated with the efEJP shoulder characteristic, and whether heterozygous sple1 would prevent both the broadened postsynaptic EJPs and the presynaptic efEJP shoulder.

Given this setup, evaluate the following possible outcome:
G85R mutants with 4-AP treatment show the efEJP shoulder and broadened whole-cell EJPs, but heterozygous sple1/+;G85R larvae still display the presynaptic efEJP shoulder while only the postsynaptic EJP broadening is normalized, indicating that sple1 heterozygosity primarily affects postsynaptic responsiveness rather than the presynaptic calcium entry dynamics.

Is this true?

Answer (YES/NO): NO